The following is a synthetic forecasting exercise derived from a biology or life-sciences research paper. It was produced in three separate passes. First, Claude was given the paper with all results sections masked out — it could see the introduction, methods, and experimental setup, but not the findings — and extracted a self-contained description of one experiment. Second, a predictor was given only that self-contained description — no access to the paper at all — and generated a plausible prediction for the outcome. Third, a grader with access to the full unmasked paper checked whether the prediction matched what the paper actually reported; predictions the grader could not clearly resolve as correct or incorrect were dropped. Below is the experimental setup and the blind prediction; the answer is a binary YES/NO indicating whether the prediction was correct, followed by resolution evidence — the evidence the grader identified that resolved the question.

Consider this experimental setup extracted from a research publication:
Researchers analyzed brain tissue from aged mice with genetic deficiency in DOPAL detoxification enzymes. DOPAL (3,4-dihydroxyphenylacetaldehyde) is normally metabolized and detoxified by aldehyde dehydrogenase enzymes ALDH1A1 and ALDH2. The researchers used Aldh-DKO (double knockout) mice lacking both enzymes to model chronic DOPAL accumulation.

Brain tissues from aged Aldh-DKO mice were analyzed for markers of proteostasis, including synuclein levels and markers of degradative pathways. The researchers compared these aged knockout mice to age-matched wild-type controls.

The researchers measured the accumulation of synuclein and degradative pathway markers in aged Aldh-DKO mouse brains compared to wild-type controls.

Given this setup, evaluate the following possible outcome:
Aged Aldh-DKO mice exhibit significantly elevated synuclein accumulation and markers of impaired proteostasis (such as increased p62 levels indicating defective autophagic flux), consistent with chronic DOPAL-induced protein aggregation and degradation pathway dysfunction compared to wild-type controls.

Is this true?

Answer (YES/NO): YES